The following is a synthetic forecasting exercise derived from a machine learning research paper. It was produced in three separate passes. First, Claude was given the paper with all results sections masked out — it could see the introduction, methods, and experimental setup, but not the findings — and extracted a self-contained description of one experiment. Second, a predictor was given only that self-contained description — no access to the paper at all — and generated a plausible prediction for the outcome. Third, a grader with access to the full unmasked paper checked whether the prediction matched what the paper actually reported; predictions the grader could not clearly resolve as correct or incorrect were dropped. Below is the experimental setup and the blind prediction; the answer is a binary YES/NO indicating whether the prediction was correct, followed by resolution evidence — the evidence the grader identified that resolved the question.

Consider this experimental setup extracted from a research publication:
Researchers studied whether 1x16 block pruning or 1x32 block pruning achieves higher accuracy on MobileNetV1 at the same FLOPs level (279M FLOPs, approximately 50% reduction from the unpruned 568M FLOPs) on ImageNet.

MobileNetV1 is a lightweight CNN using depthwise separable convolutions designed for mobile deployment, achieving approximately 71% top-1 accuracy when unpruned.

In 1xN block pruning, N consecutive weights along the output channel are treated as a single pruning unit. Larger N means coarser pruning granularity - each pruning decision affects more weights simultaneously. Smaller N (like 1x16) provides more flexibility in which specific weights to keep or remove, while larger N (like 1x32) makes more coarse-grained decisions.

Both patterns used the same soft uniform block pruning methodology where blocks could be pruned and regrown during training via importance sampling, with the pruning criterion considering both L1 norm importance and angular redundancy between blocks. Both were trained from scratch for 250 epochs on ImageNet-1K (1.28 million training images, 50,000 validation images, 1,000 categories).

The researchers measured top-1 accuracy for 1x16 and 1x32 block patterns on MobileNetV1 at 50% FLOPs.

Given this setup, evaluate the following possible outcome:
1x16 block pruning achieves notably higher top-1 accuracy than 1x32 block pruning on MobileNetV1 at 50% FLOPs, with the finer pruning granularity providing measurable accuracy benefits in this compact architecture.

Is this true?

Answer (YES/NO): NO